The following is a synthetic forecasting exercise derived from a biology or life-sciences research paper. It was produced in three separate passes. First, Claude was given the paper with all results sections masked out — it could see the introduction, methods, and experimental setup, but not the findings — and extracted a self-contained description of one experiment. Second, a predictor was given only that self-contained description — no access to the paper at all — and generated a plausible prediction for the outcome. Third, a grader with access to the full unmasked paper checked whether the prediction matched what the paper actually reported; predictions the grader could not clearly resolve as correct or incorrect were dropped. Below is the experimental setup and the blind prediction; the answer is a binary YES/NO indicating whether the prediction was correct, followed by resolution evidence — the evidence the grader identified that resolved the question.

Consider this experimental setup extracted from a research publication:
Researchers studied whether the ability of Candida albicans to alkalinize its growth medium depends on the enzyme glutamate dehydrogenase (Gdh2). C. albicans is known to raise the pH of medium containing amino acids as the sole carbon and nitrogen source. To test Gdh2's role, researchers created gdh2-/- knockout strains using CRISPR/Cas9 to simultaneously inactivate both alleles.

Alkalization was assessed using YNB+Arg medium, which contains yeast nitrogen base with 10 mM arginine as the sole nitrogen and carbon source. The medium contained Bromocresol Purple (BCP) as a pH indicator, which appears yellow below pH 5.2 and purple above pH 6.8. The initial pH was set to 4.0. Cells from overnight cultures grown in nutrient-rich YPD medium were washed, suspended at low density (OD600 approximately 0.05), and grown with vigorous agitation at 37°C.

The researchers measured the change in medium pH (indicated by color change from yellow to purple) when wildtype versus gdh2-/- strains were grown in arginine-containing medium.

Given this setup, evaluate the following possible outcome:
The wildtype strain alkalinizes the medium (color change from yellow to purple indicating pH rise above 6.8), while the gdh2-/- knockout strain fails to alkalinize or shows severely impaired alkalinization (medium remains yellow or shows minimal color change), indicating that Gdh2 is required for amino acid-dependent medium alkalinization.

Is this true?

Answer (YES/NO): YES